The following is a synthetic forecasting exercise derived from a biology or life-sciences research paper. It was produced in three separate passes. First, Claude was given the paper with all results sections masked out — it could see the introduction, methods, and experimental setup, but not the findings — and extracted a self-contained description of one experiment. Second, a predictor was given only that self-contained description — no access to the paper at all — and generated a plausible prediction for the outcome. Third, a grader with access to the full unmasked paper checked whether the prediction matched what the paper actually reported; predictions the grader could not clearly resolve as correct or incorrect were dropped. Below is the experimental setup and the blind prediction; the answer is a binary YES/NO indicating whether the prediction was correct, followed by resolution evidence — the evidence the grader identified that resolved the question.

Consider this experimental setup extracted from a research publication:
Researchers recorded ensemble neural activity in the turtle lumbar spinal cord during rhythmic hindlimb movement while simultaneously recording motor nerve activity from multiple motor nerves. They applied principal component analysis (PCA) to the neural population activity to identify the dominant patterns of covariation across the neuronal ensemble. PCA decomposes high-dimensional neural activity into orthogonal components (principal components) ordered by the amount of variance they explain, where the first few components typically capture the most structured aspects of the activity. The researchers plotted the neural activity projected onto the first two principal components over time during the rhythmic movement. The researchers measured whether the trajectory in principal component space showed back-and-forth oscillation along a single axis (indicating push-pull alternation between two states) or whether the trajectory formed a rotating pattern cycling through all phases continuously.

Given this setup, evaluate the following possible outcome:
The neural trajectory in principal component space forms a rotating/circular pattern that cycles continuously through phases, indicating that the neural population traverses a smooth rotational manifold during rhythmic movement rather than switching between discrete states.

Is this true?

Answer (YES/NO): YES